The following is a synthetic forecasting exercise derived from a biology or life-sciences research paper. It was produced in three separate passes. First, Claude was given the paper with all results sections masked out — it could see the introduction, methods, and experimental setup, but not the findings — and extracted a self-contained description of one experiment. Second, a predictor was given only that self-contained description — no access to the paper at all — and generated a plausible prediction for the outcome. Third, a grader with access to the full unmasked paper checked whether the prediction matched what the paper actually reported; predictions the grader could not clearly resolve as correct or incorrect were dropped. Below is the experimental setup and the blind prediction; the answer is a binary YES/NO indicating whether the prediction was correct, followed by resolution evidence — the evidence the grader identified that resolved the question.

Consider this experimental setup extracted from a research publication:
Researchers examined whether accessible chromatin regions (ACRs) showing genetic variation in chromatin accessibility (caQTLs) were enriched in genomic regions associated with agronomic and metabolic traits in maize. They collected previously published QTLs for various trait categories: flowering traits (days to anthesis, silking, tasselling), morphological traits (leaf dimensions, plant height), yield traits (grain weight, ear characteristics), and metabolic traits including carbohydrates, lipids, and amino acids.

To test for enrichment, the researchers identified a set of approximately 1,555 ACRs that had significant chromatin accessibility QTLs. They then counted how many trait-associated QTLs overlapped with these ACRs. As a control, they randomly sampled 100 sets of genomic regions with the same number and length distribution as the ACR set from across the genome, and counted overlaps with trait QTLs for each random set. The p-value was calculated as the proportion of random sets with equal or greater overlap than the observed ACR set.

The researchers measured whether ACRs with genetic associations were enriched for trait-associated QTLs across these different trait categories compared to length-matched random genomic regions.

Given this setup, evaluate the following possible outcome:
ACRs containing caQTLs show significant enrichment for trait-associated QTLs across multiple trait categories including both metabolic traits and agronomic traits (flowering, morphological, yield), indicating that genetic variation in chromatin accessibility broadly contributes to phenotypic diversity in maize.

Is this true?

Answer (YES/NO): NO